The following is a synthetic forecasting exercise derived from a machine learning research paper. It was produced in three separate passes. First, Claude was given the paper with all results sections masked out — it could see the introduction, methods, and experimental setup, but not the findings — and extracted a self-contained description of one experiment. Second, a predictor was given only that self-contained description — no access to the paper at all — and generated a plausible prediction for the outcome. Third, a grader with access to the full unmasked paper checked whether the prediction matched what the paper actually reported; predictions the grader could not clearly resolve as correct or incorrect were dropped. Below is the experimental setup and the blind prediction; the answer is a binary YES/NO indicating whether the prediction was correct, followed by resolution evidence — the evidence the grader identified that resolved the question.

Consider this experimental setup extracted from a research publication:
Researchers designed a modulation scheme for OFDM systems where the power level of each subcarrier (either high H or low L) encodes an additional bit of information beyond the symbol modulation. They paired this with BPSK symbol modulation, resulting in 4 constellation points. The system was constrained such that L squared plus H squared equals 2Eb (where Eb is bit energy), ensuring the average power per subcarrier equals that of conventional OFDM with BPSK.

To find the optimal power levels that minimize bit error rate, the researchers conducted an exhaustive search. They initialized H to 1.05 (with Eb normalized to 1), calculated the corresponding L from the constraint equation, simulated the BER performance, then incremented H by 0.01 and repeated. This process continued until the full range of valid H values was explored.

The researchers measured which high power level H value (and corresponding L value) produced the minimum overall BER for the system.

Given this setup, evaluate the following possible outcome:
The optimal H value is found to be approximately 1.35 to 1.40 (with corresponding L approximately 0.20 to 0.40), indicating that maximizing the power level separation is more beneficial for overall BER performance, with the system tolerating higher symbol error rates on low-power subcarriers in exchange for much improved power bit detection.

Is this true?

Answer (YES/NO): NO